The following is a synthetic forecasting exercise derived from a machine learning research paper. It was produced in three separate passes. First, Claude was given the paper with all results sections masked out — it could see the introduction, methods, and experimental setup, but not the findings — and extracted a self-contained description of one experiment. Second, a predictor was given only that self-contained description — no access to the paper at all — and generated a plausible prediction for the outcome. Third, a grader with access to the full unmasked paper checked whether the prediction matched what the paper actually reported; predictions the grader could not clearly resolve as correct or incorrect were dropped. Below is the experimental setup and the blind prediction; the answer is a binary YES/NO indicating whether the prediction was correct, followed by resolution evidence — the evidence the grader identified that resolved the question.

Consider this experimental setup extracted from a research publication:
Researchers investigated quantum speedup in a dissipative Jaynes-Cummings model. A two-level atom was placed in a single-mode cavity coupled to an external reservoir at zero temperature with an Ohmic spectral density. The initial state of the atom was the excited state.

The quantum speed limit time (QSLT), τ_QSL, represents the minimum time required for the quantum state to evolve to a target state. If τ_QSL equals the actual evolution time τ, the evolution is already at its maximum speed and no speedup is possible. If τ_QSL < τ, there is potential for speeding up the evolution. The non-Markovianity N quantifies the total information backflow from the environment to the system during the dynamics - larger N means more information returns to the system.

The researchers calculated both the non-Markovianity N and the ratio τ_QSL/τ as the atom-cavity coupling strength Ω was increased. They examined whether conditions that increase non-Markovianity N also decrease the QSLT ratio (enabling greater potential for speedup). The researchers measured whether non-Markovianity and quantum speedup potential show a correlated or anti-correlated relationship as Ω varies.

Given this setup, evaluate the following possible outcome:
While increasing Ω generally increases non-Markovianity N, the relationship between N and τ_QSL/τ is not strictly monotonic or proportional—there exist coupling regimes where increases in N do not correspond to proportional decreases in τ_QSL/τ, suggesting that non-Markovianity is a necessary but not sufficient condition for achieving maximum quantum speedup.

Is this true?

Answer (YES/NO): NO